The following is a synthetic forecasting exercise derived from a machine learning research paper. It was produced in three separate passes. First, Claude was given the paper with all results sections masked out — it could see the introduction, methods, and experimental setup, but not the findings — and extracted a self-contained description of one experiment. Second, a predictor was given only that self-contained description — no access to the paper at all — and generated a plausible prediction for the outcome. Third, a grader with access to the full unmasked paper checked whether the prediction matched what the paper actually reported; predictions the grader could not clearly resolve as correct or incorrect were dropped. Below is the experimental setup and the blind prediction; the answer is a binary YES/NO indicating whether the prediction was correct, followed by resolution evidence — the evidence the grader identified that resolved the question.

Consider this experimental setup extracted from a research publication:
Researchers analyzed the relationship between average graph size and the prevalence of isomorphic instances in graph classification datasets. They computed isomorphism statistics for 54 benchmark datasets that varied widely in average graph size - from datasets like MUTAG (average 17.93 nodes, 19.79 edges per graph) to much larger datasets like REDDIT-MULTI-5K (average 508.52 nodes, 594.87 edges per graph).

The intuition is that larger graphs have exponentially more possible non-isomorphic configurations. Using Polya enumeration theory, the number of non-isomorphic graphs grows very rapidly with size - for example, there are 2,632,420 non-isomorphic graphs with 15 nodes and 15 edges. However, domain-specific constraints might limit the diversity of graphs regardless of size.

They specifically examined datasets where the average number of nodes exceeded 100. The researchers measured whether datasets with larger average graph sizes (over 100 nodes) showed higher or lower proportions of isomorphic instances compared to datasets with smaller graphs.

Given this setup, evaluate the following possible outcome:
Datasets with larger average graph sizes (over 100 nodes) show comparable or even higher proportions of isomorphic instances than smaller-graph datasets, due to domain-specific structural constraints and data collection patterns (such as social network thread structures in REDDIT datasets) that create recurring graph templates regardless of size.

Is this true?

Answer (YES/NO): NO